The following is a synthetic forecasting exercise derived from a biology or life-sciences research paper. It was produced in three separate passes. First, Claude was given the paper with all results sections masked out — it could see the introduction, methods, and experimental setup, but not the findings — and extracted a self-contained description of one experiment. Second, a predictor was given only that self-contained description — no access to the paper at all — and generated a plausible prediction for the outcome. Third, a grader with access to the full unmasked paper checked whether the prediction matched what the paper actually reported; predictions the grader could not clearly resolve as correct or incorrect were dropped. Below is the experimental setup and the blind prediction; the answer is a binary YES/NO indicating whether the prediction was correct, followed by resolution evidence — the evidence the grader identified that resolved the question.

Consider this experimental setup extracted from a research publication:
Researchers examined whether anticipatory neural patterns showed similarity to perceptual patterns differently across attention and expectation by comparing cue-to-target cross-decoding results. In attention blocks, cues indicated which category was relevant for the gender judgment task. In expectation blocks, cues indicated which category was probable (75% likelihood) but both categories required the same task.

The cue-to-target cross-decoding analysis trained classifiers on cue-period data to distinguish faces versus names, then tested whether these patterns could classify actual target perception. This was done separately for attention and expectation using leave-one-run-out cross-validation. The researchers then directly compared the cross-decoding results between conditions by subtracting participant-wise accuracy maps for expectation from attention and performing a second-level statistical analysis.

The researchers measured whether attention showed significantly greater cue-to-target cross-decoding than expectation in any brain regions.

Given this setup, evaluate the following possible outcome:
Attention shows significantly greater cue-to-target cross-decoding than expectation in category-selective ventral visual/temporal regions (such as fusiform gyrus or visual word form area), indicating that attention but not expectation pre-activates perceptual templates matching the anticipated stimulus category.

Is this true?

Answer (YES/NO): NO